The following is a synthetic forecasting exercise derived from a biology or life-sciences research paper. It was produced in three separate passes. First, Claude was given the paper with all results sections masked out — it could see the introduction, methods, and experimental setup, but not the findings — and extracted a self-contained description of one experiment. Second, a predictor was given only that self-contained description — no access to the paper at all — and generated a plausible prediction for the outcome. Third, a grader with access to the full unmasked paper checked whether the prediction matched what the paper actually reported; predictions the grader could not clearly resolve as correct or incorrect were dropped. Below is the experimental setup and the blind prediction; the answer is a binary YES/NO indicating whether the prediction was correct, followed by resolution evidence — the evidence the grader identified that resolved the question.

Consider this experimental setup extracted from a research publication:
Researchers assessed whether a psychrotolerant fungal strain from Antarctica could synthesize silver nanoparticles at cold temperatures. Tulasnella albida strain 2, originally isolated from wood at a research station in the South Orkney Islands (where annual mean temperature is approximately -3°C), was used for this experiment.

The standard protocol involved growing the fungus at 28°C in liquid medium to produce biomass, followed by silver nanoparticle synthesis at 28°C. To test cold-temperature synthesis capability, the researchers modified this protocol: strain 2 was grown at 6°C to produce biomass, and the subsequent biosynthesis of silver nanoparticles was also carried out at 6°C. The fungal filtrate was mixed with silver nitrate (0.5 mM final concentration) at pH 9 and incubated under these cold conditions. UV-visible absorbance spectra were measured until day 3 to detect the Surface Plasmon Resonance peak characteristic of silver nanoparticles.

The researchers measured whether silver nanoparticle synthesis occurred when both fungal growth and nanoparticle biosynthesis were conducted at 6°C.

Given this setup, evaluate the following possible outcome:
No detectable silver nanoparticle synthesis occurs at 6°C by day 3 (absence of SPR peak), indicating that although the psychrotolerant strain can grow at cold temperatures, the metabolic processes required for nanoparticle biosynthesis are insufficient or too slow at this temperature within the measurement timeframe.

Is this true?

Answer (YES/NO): NO